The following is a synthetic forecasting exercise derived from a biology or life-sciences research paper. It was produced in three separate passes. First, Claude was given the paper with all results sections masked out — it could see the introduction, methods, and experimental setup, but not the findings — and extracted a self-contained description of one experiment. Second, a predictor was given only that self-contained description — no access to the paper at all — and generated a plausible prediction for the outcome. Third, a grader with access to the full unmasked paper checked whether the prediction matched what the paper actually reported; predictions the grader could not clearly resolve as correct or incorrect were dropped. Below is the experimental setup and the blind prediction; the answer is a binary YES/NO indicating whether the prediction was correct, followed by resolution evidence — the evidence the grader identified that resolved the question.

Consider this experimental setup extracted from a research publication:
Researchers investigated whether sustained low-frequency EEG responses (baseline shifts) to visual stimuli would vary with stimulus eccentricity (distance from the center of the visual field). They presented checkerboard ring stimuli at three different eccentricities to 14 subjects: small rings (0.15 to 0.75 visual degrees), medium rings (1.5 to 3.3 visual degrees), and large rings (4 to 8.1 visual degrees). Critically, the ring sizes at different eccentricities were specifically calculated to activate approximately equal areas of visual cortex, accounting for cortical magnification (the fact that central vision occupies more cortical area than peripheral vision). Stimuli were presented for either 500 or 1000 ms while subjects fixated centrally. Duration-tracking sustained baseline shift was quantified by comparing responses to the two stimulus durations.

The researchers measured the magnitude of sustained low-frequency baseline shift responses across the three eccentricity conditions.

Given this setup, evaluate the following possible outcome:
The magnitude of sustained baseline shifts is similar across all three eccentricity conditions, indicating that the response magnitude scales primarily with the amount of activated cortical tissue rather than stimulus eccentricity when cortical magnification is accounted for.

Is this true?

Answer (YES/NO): NO